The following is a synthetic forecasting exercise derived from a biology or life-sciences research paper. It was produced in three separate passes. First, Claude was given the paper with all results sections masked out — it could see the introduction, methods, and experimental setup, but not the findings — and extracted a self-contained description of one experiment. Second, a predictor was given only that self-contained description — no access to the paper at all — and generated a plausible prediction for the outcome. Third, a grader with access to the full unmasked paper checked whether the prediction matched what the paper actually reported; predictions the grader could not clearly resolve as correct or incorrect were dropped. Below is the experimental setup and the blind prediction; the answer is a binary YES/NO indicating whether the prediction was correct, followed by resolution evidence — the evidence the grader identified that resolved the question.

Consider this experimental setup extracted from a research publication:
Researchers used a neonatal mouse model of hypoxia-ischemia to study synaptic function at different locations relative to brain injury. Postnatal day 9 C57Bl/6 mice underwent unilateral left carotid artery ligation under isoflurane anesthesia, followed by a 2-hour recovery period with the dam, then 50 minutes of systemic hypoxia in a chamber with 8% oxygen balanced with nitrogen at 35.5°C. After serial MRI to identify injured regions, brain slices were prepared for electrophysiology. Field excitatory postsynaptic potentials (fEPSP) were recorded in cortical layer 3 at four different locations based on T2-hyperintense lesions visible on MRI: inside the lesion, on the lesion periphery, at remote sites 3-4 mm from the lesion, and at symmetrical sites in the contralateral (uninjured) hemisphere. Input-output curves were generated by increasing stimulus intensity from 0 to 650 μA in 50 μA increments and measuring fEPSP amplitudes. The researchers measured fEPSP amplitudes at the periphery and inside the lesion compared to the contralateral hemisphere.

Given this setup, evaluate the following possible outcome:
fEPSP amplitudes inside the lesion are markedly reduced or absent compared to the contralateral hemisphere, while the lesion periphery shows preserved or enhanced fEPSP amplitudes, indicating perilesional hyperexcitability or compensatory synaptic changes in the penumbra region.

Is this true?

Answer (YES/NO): YES